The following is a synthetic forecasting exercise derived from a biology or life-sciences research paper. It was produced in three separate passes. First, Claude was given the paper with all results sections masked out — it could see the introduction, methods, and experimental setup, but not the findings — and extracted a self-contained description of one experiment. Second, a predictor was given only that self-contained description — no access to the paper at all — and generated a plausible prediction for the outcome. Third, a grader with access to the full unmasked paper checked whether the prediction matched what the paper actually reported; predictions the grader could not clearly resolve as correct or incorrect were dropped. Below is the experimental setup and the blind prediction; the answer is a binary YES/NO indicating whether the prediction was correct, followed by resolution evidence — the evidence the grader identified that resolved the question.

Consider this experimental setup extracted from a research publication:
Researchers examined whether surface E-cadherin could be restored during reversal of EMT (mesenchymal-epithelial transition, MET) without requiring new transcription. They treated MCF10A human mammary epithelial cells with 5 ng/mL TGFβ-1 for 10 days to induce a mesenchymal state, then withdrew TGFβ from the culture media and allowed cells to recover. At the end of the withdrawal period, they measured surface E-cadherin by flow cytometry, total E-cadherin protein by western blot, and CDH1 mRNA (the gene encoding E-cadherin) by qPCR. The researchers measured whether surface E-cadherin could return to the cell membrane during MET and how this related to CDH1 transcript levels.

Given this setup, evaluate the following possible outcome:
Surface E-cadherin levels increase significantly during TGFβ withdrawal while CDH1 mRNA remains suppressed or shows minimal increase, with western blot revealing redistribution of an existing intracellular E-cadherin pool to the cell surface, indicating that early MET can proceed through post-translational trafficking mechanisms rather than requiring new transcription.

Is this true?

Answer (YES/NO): YES